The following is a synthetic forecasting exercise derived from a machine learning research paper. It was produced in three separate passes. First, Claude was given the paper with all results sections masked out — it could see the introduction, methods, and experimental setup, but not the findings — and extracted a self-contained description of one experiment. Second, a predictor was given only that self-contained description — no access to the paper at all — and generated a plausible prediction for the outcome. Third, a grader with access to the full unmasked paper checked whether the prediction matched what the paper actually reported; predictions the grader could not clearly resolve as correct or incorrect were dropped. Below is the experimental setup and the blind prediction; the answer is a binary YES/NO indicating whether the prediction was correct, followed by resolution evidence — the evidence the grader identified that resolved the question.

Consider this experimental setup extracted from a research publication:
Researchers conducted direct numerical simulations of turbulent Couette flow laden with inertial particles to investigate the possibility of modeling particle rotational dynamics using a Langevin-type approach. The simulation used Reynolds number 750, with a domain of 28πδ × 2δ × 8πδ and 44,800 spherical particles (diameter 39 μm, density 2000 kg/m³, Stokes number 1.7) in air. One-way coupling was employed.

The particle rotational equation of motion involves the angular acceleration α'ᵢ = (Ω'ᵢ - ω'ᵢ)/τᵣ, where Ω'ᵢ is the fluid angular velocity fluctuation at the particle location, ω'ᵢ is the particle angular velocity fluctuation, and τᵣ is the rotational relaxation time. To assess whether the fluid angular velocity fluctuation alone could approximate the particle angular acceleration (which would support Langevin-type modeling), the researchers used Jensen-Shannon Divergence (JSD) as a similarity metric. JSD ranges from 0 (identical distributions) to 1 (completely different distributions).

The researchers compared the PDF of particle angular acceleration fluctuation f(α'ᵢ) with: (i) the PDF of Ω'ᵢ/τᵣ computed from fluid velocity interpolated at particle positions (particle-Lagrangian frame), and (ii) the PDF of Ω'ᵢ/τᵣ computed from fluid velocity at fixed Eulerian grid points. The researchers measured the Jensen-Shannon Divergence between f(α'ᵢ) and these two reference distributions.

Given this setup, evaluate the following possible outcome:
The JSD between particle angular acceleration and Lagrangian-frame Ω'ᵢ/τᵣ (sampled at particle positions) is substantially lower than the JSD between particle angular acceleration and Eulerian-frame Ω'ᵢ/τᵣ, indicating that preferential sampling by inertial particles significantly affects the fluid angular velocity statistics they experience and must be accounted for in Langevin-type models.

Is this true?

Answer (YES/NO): NO